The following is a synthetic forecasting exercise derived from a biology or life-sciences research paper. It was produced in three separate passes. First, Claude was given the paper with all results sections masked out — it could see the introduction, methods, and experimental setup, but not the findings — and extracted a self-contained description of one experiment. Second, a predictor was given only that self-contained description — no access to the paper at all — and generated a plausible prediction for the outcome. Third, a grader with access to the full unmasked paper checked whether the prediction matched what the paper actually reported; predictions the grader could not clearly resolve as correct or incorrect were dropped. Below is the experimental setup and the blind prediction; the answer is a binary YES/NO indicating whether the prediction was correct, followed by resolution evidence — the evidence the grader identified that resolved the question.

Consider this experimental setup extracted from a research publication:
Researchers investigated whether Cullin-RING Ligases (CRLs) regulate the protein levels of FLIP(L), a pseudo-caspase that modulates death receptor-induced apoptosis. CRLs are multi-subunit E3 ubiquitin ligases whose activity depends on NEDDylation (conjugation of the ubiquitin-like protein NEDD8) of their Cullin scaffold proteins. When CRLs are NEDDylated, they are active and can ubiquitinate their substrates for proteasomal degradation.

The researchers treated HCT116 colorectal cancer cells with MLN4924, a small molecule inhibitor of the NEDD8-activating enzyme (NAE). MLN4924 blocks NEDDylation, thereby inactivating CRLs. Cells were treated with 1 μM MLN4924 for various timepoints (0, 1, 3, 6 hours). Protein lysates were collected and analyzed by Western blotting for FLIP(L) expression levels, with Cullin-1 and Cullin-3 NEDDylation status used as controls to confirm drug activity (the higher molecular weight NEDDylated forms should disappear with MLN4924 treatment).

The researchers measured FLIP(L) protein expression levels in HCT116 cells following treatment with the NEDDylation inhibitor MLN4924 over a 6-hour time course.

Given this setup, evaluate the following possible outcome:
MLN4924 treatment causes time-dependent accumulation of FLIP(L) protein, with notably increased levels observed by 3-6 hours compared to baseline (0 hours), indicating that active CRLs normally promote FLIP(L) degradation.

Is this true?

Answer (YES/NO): NO